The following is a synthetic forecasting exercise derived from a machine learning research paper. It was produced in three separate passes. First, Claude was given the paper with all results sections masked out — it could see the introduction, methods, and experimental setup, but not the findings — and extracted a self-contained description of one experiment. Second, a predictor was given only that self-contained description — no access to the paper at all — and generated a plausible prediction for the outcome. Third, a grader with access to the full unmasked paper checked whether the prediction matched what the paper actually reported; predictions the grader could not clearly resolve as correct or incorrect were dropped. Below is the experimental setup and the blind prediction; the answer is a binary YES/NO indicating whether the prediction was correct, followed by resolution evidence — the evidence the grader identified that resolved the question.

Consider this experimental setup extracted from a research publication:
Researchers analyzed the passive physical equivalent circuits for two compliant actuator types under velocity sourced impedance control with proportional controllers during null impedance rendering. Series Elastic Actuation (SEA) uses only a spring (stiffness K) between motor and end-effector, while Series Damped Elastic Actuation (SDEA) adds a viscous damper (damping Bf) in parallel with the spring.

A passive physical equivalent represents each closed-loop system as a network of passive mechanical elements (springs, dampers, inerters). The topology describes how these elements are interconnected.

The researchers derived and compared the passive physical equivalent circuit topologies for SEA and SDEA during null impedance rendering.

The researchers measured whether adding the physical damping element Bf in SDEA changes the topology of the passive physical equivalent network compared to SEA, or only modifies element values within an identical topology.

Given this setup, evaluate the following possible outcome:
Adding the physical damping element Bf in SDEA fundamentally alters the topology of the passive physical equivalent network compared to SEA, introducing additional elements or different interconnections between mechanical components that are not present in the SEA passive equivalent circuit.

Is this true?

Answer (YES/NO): YES